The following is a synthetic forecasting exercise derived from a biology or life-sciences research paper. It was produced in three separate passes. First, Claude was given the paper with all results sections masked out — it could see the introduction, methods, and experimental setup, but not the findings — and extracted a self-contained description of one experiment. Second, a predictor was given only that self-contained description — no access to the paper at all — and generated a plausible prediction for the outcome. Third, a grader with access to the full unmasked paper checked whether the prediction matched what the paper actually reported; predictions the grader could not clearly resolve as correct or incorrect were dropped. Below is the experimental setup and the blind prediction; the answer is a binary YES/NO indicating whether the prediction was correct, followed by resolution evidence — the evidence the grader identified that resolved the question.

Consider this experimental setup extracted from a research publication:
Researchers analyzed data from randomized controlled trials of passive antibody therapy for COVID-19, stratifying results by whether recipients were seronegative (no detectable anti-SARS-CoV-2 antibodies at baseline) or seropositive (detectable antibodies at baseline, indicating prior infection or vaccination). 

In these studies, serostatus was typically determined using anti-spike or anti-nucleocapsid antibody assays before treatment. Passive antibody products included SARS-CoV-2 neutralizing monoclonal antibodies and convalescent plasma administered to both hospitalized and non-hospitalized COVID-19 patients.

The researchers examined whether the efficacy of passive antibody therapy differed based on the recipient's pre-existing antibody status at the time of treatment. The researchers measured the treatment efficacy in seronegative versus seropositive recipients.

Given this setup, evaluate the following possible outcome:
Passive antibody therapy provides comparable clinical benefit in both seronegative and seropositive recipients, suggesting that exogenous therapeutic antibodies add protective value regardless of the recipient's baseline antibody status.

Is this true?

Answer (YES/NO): NO